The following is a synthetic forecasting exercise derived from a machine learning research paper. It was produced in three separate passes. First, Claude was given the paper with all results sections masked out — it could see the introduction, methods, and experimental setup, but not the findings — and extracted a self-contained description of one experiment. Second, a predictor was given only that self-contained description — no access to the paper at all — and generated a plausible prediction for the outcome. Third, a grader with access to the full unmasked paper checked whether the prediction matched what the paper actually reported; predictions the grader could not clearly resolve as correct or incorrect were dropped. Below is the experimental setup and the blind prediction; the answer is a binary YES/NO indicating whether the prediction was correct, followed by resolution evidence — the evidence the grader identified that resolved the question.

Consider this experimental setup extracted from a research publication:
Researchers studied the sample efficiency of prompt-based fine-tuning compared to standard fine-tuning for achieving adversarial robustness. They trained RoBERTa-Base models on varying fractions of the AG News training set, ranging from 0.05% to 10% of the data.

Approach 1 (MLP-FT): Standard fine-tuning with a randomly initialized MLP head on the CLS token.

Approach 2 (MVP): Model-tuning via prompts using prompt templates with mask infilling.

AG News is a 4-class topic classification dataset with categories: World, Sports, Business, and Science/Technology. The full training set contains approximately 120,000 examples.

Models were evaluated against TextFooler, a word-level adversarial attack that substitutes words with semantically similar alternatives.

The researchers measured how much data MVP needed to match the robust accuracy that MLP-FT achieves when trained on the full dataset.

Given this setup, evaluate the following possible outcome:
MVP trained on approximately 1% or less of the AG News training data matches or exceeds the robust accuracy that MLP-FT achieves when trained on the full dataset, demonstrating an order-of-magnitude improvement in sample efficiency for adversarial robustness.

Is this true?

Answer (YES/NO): NO